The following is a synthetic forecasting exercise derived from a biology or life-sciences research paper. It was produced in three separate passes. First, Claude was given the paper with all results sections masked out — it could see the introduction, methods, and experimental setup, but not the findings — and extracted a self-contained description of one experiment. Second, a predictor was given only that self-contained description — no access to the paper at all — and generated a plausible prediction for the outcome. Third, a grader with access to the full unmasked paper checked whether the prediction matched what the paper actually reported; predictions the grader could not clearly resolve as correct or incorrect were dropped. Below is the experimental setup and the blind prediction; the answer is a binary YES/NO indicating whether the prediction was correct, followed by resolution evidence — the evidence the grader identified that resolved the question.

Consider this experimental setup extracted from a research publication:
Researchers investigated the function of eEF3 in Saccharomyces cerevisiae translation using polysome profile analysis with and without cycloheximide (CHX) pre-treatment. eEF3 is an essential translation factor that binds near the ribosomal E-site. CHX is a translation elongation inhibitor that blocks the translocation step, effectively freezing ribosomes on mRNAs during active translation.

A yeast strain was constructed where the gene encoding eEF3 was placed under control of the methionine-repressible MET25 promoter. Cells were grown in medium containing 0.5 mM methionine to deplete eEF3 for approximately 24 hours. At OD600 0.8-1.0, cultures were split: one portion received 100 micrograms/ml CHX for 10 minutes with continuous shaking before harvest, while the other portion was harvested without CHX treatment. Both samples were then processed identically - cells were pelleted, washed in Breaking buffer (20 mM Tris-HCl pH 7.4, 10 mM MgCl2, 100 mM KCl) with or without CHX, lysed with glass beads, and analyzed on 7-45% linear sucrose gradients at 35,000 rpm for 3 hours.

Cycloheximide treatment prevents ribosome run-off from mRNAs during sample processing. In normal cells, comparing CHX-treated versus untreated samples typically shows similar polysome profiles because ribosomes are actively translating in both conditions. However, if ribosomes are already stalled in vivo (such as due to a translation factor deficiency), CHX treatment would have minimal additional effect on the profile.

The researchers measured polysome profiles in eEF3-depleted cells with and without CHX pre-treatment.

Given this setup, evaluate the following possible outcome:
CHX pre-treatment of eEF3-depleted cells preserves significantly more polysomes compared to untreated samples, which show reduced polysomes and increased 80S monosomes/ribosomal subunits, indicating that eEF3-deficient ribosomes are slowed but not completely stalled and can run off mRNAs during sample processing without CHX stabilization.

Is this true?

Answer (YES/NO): NO